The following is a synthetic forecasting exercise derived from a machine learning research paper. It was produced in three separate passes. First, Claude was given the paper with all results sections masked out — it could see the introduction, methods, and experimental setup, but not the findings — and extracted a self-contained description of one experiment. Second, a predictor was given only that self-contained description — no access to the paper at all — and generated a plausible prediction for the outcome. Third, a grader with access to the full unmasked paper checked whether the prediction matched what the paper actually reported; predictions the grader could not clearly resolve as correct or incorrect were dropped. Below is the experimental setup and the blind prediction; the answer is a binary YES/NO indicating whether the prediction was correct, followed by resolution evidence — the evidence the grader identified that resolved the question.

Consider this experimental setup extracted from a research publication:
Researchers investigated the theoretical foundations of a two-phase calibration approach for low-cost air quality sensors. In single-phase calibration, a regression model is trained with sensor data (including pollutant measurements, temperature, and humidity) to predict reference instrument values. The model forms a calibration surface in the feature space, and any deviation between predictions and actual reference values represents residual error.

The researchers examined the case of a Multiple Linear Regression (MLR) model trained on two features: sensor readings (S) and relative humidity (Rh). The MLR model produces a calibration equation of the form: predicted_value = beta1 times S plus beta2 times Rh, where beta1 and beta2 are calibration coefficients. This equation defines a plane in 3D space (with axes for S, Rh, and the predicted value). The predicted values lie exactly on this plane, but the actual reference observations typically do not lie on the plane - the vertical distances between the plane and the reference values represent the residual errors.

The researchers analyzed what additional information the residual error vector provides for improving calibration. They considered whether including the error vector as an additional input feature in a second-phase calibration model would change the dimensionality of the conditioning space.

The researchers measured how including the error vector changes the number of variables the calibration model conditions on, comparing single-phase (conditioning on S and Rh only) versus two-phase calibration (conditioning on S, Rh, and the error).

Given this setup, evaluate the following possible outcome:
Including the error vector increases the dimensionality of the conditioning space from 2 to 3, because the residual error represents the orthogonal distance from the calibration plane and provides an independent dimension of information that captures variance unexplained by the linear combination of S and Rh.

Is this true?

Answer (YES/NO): YES